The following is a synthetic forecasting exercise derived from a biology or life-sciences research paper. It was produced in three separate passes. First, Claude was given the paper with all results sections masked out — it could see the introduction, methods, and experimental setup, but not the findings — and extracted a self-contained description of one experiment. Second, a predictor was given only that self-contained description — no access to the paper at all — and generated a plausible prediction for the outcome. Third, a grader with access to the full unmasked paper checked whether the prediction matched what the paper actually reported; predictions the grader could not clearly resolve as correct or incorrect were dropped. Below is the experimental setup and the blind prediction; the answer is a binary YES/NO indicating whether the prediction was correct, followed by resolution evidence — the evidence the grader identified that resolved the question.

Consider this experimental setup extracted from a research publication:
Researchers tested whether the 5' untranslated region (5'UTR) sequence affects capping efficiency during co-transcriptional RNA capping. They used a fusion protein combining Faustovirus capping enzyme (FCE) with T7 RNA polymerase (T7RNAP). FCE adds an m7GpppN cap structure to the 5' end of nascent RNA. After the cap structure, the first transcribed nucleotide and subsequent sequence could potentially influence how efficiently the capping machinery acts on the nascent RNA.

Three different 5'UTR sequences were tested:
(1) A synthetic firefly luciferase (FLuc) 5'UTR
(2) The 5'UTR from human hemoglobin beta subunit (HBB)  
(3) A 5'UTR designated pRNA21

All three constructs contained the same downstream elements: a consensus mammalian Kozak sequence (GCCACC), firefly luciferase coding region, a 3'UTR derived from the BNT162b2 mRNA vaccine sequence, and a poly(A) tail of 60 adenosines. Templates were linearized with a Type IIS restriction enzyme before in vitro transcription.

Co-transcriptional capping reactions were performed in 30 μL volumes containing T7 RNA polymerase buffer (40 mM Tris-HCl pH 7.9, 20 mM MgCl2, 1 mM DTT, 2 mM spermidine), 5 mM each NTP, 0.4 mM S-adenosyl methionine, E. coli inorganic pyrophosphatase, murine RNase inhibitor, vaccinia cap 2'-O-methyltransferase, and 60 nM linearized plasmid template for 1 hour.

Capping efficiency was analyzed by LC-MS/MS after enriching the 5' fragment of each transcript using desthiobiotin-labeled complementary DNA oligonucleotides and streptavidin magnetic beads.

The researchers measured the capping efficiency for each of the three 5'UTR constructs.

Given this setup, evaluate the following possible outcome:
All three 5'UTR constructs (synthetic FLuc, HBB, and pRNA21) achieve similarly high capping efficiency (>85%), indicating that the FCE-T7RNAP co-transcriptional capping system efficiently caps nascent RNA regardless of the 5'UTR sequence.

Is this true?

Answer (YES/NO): NO